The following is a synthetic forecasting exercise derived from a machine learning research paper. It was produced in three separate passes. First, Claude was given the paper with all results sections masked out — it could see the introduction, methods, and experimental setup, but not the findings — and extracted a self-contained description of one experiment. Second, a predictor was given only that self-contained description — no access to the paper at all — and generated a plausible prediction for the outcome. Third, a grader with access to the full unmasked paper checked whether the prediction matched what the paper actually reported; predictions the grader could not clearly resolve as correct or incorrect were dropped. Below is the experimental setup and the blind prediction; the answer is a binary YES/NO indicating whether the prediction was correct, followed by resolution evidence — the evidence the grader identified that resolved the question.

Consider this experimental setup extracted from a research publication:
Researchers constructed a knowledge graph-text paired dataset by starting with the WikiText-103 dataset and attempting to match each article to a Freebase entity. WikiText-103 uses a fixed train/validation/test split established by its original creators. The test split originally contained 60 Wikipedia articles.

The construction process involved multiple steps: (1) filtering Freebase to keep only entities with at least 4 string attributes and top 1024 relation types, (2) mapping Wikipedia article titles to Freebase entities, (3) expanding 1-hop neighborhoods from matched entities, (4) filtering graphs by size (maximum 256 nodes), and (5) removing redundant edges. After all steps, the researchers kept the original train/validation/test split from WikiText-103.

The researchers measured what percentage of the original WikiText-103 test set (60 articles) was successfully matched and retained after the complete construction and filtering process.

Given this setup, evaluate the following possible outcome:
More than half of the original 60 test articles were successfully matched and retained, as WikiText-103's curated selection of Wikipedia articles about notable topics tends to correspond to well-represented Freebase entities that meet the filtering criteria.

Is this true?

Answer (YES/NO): YES